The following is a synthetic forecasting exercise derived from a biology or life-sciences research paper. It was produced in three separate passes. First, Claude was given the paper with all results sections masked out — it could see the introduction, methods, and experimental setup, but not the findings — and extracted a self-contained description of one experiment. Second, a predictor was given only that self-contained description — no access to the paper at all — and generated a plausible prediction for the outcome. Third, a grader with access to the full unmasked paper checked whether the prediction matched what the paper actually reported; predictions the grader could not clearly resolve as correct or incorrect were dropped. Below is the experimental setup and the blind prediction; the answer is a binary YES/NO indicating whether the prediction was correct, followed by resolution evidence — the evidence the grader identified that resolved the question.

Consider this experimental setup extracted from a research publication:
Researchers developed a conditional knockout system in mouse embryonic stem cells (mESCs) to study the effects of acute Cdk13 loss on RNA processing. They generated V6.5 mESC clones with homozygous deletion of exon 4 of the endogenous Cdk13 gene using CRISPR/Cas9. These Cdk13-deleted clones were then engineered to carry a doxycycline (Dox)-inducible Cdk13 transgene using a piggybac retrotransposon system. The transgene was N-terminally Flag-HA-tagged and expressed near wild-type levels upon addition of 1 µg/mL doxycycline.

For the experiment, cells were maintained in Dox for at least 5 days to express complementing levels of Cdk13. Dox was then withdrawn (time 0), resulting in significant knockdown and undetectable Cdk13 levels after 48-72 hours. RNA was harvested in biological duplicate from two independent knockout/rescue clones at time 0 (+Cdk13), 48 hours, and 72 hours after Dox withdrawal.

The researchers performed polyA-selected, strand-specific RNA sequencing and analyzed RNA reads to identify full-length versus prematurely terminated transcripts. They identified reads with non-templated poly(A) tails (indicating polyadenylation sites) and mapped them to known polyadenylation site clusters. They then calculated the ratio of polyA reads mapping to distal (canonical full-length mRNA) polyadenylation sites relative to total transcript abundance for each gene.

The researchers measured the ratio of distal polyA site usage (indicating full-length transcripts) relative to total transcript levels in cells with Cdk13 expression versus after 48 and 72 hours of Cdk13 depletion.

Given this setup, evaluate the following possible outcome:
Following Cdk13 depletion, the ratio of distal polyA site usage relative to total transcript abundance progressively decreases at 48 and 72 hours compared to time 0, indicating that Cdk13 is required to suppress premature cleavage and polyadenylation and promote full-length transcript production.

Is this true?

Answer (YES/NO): NO